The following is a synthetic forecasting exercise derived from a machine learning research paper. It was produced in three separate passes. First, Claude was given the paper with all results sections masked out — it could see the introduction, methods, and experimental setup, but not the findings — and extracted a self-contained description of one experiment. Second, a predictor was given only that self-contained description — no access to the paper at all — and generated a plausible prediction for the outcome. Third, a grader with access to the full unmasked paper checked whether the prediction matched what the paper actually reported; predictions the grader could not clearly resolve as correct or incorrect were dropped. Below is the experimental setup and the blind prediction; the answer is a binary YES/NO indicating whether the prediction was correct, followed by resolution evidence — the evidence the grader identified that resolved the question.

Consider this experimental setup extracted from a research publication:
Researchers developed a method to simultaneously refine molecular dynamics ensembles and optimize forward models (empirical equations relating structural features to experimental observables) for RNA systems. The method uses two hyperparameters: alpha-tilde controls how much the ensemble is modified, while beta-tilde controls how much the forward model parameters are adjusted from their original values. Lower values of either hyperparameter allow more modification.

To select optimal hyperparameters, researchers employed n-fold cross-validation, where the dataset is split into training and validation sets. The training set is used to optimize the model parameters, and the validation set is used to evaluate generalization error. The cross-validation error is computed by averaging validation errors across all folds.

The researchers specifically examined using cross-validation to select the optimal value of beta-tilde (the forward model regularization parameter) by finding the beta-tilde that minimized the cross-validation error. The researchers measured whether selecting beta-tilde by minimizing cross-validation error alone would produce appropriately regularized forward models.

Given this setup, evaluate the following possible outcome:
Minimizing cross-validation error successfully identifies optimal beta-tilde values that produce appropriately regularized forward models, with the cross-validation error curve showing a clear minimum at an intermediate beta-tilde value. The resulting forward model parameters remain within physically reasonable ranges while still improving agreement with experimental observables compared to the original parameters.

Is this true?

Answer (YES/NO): NO